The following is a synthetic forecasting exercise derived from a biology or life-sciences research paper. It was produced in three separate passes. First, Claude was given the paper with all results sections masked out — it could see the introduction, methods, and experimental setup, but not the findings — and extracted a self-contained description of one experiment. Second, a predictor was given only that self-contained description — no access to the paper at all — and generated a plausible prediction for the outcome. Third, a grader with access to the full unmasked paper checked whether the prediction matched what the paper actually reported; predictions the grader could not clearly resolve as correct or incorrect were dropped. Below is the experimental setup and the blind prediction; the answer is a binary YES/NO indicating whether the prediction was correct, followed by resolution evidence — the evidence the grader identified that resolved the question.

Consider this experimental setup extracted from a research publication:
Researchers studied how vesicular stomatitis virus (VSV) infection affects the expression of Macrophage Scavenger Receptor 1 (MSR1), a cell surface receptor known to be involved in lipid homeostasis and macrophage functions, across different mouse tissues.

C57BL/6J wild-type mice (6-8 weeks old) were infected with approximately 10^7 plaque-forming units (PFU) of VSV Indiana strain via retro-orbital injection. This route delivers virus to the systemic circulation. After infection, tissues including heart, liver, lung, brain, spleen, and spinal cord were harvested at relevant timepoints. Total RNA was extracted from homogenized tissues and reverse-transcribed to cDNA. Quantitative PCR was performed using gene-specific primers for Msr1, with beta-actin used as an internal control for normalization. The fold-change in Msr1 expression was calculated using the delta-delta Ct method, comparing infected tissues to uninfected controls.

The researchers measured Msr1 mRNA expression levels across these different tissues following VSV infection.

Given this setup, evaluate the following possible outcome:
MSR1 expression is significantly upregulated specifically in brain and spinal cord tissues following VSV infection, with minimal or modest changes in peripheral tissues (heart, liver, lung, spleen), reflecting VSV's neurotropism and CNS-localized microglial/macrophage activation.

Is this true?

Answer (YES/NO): NO